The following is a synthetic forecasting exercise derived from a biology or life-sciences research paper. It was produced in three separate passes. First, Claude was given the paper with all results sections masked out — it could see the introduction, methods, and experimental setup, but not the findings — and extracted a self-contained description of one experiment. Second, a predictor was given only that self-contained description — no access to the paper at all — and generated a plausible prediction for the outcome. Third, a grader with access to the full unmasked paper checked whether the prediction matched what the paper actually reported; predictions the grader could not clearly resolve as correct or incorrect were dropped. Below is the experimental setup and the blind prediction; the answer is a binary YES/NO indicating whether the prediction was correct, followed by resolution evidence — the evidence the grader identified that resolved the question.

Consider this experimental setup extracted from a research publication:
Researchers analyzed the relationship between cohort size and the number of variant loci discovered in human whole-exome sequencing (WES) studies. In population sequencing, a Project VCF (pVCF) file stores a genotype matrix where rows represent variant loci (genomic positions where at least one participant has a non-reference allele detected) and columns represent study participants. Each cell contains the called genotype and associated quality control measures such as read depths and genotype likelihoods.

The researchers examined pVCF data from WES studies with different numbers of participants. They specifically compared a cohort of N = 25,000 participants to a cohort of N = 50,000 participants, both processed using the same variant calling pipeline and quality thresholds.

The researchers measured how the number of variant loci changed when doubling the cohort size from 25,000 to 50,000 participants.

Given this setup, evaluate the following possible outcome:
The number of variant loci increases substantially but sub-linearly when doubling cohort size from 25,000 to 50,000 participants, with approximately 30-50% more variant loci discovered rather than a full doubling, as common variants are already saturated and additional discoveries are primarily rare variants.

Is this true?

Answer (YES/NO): YES